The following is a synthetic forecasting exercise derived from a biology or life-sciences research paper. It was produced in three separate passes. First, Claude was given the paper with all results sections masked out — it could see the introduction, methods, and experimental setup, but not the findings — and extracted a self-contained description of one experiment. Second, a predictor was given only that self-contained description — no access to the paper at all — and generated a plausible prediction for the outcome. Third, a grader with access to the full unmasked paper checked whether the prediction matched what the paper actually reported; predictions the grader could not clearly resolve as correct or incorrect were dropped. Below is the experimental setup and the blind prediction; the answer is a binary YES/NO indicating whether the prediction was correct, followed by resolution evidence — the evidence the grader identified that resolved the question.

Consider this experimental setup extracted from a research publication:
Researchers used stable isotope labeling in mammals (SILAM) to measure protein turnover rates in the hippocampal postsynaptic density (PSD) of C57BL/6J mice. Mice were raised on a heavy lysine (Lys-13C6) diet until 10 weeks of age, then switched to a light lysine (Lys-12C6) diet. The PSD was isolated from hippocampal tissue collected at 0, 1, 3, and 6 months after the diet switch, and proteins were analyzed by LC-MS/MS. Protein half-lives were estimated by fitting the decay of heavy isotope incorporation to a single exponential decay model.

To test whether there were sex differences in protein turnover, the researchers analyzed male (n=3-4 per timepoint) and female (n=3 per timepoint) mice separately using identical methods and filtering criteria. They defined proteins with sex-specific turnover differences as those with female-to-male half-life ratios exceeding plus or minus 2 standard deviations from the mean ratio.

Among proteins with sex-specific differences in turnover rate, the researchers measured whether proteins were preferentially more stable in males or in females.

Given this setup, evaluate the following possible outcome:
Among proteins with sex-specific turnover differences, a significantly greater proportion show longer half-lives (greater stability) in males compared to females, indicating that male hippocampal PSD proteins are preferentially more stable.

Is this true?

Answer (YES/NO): YES